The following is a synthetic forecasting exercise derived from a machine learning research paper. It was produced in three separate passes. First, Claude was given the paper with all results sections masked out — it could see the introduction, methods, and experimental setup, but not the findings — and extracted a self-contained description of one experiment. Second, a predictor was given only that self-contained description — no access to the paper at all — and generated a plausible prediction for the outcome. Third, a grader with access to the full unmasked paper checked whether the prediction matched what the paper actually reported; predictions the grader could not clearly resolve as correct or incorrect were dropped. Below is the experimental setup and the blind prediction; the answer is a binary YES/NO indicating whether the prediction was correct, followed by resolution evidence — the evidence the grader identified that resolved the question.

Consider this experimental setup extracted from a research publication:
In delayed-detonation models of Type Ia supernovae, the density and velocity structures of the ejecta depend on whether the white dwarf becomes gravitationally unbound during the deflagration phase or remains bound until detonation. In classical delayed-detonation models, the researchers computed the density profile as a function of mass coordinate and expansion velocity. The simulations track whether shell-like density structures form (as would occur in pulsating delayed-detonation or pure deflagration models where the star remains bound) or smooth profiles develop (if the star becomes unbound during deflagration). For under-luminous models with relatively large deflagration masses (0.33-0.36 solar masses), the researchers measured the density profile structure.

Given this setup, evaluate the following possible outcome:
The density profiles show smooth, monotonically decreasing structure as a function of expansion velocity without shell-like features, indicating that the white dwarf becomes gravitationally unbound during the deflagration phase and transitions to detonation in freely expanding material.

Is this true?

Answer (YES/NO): YES